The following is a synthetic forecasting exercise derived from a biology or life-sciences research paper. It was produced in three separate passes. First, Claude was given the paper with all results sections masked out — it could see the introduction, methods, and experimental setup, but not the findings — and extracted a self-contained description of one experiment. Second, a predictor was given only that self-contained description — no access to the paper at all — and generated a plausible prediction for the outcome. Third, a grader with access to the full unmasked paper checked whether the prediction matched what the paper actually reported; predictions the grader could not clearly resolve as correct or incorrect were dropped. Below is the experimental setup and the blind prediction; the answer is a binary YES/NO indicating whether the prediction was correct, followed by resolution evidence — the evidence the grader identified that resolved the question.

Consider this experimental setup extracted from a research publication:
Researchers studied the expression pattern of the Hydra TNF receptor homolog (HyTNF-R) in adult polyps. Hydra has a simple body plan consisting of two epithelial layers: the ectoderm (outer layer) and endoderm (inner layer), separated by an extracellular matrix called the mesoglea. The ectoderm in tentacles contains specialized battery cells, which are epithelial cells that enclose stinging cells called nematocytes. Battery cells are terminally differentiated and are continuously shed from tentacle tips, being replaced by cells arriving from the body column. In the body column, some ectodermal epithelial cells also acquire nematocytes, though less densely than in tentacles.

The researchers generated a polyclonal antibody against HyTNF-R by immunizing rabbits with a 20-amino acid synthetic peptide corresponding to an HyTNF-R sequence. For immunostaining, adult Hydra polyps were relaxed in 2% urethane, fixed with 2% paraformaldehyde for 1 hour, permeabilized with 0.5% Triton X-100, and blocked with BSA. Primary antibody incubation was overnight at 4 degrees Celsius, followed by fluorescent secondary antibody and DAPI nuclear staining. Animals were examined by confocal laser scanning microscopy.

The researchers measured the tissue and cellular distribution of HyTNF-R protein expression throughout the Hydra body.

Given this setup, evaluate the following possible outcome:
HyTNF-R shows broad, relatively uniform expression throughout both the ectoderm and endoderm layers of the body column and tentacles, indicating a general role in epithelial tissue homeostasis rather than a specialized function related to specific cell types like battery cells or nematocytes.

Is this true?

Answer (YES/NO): NO